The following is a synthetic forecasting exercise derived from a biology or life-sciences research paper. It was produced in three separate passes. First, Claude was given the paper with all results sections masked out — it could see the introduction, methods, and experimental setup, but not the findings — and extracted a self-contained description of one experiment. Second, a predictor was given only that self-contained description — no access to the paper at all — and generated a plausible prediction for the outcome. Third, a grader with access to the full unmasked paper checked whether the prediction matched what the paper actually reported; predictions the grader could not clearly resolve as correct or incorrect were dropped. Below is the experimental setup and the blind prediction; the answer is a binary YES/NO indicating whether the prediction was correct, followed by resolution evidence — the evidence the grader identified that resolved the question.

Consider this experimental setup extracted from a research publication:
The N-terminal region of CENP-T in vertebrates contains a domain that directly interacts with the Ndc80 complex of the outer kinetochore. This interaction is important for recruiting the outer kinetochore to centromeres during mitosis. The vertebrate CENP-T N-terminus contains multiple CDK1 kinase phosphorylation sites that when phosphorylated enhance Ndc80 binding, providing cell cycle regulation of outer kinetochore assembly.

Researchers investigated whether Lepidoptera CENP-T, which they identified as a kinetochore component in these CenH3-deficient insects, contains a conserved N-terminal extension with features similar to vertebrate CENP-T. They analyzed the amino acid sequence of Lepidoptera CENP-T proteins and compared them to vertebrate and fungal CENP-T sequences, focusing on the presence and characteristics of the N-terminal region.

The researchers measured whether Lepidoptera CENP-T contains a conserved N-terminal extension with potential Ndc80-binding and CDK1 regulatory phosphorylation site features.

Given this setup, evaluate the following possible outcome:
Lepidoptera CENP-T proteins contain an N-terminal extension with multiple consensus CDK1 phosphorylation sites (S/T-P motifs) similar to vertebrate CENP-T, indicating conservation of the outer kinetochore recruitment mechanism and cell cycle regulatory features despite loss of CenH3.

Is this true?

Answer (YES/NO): NO